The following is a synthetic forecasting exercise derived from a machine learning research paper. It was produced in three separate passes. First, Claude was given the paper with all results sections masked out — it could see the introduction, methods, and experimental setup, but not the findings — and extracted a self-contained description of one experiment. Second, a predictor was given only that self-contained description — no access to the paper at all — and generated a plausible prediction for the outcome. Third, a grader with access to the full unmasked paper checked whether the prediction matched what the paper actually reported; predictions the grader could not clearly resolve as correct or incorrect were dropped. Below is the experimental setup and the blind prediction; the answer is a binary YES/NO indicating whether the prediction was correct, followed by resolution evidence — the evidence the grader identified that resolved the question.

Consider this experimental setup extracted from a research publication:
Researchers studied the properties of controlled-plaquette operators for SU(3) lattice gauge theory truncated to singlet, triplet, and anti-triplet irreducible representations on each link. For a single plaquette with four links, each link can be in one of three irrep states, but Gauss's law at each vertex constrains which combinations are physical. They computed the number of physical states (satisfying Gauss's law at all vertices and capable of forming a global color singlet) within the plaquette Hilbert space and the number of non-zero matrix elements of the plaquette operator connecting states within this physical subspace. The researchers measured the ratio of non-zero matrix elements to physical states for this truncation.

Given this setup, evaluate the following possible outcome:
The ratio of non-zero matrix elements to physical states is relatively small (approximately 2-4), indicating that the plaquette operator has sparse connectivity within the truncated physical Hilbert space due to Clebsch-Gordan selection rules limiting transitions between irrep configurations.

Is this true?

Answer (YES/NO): NO